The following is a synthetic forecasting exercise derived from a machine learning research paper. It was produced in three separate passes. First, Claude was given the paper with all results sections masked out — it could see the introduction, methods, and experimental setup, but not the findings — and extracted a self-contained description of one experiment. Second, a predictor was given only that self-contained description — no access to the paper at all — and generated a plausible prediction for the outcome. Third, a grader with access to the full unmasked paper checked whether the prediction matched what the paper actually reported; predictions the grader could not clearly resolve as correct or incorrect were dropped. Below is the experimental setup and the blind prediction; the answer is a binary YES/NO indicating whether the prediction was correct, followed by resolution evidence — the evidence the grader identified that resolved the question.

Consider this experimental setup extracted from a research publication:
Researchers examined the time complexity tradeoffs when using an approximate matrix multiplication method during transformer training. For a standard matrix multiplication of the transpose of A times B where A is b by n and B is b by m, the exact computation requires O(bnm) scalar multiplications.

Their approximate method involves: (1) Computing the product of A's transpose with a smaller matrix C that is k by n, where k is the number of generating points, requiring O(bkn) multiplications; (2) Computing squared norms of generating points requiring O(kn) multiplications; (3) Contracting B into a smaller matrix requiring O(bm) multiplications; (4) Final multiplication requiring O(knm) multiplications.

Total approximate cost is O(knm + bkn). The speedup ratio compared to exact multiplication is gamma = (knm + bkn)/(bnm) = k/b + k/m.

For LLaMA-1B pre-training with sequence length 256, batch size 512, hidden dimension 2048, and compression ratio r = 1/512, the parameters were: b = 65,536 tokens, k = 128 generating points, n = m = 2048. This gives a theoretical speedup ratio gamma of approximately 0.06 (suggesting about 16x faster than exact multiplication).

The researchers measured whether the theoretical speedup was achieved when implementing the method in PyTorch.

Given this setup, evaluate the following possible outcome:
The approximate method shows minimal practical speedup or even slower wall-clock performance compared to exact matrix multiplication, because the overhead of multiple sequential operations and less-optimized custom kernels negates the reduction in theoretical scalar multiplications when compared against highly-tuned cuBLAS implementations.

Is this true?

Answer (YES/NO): YES